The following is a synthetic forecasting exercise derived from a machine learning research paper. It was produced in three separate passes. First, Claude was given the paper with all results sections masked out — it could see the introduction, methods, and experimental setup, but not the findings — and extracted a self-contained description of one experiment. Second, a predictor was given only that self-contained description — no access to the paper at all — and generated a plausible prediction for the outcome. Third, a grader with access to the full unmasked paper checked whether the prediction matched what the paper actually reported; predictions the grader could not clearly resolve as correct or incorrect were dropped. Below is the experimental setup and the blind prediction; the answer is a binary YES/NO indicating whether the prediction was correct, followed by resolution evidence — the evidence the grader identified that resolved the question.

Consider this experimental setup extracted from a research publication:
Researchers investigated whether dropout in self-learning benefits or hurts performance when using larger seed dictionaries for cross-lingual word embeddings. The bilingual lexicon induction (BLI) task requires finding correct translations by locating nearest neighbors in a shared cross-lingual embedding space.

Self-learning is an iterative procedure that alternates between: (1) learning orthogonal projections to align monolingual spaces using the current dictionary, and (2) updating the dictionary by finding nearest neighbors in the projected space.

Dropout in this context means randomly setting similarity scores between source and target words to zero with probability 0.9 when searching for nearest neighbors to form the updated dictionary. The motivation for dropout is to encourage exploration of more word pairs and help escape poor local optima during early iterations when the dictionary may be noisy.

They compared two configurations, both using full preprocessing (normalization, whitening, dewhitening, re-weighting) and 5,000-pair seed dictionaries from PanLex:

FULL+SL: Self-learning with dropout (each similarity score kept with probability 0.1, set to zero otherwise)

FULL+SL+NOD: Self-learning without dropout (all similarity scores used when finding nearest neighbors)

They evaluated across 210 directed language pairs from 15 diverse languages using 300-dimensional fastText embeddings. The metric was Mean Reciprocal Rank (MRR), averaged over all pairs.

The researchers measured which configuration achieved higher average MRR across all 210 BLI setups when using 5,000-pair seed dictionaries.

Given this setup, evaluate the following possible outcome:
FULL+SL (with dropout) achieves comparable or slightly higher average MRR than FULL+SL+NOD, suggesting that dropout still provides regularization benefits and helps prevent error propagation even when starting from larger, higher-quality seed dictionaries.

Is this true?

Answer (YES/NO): NO